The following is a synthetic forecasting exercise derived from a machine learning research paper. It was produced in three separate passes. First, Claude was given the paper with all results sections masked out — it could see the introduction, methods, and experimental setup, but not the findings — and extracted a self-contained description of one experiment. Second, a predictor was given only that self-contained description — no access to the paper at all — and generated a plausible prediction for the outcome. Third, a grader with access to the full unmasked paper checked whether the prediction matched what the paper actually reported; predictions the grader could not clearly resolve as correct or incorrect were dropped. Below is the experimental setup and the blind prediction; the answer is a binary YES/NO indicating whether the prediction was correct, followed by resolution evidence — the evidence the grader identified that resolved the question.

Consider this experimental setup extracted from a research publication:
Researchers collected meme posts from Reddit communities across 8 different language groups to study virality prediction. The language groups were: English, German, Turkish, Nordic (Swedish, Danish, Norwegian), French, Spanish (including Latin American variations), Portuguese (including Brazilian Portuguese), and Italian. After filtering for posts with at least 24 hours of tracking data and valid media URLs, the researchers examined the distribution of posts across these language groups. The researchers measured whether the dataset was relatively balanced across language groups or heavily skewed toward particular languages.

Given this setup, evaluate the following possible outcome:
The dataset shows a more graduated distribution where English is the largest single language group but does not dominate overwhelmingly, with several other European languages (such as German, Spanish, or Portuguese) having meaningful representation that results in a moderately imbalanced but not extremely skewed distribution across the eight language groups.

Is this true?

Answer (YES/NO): NO